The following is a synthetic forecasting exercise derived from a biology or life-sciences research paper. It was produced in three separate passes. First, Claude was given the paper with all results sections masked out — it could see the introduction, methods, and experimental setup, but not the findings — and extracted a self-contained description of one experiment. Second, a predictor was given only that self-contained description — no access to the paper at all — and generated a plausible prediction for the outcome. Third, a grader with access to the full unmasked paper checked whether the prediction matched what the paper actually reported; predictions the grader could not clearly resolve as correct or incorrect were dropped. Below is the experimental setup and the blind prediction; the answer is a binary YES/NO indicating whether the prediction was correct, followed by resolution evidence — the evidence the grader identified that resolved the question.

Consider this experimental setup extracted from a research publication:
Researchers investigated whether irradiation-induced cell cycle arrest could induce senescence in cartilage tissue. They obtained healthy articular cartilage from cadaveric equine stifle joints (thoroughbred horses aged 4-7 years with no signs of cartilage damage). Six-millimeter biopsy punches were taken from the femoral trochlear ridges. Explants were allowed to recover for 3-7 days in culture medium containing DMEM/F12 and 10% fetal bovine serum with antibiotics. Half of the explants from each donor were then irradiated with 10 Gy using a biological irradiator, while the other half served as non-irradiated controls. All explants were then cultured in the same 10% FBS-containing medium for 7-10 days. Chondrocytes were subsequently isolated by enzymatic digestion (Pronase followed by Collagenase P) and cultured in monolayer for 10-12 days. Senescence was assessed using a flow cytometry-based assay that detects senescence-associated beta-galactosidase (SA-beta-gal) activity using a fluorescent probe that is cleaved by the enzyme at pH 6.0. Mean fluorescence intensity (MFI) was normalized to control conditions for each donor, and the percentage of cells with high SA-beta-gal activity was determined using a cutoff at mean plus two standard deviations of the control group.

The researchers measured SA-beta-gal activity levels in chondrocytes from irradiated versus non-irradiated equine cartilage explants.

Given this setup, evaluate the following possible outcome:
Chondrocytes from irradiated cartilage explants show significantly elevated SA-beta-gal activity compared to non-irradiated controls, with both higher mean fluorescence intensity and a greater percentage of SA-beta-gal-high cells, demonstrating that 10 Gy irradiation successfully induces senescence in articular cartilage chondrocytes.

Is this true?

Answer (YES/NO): YES